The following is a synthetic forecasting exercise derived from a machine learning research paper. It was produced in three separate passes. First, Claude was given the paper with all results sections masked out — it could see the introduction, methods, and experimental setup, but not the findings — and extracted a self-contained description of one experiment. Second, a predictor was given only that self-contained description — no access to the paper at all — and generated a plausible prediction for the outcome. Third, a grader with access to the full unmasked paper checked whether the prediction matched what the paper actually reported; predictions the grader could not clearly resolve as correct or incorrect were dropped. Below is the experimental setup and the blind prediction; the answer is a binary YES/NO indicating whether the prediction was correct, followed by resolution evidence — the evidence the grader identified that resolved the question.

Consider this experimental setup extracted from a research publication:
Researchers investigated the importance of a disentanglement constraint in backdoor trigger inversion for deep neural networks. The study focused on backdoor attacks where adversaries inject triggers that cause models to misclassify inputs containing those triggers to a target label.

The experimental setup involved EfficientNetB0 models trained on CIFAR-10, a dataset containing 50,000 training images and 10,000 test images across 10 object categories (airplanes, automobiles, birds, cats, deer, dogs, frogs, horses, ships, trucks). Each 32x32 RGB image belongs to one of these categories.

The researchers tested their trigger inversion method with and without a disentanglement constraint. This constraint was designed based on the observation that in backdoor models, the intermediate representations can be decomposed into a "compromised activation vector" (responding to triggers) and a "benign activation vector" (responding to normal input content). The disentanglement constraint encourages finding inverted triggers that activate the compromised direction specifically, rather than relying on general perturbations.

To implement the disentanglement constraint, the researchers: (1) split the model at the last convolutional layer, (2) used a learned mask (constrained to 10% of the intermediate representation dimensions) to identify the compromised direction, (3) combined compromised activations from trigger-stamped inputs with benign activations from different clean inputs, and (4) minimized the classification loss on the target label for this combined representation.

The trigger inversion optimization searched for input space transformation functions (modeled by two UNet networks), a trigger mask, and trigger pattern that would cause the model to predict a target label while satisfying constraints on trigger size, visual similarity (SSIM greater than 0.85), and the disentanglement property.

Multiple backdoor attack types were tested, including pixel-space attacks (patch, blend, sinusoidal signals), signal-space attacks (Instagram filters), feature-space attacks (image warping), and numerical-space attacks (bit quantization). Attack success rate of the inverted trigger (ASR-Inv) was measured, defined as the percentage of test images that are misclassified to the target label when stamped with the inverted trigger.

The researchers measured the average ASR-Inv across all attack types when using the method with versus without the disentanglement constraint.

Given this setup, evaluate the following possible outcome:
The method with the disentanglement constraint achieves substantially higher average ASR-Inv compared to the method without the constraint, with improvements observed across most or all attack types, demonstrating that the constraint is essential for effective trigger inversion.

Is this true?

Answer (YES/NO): YES